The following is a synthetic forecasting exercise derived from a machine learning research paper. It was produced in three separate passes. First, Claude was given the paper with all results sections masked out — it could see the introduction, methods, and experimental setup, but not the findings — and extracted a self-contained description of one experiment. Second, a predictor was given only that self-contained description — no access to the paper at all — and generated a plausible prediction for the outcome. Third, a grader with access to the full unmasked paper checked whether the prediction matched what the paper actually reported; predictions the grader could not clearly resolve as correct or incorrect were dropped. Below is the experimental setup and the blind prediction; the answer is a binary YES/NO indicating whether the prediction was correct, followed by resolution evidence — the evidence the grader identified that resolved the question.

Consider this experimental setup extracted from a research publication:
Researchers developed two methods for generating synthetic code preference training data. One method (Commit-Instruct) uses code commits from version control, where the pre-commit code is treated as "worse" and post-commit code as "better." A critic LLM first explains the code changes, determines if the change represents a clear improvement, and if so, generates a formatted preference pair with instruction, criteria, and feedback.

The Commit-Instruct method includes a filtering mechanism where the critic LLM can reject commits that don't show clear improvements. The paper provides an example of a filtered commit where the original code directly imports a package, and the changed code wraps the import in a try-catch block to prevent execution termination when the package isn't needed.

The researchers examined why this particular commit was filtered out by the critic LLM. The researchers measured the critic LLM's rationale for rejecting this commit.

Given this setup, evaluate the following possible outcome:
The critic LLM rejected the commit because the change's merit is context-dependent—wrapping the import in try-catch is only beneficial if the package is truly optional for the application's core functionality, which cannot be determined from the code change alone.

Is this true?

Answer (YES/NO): NO